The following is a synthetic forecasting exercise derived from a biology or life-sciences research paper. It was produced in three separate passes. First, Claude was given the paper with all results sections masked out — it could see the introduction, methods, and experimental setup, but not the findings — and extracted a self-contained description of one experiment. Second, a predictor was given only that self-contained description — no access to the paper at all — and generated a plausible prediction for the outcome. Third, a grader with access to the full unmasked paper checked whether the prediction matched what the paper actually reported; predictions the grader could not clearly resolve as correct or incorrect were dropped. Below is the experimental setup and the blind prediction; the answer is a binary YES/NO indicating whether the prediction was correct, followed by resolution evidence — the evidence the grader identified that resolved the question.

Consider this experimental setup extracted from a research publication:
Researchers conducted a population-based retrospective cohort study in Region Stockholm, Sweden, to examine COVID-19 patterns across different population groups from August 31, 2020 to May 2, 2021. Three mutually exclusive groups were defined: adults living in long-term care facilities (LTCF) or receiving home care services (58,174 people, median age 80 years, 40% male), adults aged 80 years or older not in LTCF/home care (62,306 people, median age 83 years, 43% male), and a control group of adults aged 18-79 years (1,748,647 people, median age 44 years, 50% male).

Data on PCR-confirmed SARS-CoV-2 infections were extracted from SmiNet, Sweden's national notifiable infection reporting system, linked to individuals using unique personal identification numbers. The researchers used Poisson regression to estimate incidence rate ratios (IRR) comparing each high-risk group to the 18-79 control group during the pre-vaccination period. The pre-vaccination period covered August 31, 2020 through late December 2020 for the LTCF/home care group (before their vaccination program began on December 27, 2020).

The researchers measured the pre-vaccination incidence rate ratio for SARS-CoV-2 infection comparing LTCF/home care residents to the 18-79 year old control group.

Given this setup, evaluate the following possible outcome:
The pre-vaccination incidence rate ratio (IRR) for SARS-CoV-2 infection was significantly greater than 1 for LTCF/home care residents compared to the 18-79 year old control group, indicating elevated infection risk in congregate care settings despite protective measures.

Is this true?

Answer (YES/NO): YES